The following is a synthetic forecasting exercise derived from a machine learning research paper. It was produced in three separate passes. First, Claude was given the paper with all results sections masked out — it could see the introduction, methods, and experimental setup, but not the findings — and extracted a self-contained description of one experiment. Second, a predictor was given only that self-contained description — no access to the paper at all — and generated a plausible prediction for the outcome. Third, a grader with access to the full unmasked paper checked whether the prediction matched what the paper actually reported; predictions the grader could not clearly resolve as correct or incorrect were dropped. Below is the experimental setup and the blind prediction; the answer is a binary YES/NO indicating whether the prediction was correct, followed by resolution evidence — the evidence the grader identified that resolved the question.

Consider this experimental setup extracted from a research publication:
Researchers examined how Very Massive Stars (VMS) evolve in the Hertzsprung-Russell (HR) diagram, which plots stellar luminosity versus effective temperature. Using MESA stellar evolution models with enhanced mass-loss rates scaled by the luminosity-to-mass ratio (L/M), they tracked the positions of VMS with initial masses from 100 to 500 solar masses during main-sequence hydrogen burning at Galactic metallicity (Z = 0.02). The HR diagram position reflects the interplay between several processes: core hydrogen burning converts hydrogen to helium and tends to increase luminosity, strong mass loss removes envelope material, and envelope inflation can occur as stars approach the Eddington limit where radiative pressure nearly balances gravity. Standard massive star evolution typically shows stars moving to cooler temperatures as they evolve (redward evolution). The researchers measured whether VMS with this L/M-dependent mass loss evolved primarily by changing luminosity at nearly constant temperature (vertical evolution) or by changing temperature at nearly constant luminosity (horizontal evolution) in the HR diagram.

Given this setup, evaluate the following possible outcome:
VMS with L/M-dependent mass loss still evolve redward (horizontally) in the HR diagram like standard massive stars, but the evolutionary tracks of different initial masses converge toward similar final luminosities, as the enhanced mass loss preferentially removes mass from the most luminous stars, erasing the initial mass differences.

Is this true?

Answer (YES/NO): NO